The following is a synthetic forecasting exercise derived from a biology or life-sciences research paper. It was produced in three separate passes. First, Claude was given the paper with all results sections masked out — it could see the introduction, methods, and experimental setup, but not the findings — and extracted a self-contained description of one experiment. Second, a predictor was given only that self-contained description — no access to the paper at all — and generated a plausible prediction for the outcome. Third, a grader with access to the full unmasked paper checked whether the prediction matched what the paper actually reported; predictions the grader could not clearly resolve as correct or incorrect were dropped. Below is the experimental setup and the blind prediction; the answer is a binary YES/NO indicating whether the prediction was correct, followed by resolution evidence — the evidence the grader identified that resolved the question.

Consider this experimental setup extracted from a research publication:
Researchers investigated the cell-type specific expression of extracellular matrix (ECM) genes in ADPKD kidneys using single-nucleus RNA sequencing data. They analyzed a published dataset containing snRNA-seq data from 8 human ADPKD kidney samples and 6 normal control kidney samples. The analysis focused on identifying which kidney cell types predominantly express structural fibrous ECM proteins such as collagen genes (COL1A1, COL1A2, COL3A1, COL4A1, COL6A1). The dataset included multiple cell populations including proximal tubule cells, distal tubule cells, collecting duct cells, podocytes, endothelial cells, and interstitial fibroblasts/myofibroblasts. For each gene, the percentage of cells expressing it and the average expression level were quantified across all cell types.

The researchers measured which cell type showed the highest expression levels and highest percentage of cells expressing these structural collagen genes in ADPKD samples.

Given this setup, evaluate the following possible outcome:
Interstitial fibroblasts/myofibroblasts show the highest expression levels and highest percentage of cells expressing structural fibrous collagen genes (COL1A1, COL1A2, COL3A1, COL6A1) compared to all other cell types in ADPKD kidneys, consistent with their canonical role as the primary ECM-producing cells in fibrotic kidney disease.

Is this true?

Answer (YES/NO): YES